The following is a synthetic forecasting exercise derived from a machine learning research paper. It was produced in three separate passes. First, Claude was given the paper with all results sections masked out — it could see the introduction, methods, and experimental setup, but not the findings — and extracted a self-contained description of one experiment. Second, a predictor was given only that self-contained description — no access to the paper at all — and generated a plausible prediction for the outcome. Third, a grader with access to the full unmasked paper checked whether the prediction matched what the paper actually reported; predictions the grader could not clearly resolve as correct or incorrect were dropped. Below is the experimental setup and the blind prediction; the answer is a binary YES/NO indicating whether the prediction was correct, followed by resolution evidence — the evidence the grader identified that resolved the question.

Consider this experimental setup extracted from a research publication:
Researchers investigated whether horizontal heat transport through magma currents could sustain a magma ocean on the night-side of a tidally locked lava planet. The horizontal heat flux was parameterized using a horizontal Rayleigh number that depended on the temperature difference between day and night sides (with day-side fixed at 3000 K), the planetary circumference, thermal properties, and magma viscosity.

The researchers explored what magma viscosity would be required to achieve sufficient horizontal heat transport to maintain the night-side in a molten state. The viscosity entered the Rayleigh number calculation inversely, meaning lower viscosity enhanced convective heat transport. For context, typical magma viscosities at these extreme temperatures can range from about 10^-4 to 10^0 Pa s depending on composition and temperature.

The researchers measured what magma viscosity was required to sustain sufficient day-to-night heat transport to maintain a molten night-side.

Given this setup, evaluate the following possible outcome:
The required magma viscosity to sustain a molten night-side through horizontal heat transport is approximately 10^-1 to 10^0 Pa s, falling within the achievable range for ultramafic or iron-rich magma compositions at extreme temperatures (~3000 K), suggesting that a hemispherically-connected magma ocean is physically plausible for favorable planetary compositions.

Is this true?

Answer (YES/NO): NO